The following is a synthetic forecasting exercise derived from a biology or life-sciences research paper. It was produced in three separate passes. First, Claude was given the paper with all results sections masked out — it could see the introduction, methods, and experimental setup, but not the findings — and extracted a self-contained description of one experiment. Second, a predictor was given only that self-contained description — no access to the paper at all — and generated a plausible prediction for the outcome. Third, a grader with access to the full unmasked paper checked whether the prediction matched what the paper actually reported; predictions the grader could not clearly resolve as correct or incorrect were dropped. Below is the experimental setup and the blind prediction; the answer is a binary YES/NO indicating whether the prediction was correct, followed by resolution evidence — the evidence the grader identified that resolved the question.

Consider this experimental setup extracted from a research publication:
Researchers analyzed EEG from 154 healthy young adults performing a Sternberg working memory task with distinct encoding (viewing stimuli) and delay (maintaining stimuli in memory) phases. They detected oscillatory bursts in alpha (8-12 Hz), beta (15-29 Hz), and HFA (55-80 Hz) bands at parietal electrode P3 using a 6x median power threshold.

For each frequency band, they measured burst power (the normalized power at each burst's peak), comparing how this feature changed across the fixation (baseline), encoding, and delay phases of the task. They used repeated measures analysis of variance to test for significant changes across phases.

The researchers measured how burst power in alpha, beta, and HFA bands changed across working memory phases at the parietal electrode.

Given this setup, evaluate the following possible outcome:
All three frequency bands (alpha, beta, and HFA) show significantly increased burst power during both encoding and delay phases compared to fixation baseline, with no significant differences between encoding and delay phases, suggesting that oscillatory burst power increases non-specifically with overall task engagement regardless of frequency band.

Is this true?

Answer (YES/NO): NO